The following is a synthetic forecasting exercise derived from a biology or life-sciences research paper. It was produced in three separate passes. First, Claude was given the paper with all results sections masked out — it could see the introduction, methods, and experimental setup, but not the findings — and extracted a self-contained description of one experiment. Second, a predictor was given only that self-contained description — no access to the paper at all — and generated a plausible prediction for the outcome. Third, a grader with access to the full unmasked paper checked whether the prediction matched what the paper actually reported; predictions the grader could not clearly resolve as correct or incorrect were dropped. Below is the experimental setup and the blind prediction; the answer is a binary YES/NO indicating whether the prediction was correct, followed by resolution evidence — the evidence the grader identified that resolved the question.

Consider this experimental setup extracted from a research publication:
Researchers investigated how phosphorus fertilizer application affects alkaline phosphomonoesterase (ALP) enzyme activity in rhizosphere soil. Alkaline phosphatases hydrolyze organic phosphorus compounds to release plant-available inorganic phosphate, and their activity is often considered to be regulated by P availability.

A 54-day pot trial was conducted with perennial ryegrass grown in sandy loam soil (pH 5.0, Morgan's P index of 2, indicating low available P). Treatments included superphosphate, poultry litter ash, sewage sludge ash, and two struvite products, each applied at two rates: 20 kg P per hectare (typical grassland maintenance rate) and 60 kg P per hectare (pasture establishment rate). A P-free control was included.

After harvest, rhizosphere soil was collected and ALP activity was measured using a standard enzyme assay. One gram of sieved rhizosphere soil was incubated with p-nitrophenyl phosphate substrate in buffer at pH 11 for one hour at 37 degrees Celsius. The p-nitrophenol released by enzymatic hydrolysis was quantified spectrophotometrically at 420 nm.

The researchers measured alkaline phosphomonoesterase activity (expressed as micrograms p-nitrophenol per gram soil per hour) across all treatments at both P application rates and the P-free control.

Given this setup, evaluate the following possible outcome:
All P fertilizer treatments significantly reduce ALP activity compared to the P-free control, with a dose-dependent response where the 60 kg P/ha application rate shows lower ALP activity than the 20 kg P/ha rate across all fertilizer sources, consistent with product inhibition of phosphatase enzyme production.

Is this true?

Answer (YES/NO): NO